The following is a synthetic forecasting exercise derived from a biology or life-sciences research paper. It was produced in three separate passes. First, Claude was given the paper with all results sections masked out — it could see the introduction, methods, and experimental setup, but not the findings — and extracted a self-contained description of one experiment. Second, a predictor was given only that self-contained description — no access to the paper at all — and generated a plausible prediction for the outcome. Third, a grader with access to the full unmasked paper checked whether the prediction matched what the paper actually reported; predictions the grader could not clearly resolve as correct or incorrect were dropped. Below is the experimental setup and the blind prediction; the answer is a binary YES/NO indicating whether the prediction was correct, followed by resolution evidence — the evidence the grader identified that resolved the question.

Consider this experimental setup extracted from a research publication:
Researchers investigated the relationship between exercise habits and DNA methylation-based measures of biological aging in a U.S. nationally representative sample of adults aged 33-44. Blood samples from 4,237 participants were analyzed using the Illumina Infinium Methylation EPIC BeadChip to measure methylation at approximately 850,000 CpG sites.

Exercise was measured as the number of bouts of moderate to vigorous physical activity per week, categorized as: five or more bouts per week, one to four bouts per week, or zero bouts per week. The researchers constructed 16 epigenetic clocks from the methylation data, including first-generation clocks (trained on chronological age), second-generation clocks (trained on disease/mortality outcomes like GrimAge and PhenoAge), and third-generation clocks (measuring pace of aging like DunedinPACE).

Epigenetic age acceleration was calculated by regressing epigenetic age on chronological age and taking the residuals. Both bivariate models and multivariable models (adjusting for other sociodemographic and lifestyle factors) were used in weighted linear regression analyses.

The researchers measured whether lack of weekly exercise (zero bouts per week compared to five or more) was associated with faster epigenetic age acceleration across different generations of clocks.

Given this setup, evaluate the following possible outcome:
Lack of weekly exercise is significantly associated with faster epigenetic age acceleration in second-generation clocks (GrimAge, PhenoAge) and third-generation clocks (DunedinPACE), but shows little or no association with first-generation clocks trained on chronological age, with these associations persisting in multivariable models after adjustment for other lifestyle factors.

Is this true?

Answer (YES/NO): YES